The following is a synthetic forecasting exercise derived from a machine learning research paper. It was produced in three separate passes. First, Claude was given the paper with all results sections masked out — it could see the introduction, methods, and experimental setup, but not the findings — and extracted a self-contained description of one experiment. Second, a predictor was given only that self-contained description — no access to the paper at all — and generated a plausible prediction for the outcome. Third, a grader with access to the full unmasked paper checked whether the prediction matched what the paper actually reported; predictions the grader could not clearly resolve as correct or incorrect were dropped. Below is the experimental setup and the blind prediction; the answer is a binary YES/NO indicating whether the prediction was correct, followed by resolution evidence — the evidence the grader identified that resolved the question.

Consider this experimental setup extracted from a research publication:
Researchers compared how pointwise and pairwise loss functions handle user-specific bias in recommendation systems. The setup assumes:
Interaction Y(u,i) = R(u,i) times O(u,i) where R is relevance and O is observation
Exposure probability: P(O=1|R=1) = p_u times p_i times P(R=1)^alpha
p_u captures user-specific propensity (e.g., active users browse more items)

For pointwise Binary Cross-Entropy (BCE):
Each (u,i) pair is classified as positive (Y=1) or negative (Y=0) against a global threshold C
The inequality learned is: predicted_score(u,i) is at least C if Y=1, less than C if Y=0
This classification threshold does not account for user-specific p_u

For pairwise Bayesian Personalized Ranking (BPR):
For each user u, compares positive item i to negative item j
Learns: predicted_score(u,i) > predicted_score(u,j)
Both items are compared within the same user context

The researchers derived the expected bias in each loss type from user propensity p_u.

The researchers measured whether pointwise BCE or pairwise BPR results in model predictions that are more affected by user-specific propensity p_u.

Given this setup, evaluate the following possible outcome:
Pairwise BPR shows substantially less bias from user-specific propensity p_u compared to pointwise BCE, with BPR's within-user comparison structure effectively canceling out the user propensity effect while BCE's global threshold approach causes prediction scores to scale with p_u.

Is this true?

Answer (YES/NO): YES